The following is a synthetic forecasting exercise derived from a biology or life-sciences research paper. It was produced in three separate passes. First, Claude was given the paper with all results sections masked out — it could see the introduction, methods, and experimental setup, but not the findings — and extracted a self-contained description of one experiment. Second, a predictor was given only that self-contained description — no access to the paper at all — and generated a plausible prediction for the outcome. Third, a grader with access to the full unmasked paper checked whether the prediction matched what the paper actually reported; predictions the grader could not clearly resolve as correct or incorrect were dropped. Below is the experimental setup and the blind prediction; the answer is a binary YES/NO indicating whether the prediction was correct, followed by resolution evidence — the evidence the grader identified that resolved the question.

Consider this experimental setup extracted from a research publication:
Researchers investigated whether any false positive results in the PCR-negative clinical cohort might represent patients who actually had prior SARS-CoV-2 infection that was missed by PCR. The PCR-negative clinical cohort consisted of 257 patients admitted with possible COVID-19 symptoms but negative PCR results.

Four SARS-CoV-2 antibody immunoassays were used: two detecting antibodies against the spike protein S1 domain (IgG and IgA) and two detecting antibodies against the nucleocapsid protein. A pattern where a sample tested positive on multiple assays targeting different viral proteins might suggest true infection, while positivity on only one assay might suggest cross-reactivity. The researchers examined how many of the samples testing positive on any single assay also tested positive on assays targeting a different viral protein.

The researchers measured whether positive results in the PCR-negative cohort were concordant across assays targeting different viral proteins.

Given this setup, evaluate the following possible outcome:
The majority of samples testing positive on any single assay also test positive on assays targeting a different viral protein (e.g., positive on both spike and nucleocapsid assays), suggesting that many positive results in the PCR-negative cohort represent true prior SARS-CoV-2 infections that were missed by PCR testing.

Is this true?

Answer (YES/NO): NO